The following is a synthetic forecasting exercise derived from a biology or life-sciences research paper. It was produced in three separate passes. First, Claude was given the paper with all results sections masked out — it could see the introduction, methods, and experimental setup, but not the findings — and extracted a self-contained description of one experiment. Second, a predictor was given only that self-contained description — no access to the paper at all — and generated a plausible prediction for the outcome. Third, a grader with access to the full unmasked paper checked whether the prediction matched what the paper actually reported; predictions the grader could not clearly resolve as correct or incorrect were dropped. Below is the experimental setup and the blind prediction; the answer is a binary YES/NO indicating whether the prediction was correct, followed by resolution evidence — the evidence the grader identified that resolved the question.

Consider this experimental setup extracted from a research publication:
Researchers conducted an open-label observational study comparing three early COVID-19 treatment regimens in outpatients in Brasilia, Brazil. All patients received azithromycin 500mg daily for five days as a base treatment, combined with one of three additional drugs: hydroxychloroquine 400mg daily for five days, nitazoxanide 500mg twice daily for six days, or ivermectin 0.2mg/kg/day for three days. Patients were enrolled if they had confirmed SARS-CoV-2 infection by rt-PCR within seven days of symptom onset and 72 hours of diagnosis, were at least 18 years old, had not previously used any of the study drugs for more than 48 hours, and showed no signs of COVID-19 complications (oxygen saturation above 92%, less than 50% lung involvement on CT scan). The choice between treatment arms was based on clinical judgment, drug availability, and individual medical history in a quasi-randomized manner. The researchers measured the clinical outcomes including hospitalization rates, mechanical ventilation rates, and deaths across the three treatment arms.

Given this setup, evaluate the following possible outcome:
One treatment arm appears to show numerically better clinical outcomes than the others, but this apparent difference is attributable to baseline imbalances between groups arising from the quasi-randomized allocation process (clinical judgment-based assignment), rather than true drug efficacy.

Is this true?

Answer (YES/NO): NO